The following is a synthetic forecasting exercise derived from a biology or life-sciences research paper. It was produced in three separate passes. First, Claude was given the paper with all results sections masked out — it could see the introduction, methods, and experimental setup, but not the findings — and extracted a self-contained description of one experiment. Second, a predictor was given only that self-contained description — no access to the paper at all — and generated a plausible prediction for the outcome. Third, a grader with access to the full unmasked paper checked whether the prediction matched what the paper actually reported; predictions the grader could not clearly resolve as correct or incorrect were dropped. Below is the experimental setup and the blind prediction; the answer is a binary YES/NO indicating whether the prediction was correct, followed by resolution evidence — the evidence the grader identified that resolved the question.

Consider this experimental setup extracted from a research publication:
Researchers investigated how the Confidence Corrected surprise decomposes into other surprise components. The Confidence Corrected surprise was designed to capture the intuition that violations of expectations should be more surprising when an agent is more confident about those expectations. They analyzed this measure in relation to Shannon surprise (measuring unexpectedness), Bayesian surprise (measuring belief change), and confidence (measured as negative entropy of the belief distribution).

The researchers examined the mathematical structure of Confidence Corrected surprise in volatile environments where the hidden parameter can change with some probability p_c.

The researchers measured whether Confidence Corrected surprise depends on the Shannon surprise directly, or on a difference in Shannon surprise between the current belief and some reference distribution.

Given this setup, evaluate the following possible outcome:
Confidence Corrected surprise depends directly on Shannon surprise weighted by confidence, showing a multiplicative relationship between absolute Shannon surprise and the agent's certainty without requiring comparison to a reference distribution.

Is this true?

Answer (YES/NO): NO